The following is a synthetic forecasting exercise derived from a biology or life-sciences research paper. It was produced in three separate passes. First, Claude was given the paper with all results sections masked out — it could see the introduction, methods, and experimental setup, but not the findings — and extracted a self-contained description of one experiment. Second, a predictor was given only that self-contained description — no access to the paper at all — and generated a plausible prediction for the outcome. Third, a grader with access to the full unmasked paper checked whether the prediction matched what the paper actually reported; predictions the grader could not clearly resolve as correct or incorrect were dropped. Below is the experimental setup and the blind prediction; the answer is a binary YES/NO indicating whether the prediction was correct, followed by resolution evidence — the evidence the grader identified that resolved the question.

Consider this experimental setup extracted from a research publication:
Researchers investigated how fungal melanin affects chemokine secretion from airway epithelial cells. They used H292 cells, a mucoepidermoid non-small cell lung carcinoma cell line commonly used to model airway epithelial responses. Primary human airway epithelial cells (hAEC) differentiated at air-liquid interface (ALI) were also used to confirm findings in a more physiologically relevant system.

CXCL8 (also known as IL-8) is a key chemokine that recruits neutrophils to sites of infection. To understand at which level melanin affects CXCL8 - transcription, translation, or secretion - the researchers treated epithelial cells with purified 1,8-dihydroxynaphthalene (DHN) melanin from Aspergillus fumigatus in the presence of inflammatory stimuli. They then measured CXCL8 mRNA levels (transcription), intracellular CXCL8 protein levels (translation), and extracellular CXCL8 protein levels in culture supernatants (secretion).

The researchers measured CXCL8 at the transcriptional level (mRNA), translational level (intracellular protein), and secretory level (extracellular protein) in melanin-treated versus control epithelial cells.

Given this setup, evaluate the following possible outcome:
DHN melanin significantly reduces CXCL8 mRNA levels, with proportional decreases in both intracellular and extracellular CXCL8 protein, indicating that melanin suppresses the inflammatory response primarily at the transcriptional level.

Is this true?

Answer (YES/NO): NO